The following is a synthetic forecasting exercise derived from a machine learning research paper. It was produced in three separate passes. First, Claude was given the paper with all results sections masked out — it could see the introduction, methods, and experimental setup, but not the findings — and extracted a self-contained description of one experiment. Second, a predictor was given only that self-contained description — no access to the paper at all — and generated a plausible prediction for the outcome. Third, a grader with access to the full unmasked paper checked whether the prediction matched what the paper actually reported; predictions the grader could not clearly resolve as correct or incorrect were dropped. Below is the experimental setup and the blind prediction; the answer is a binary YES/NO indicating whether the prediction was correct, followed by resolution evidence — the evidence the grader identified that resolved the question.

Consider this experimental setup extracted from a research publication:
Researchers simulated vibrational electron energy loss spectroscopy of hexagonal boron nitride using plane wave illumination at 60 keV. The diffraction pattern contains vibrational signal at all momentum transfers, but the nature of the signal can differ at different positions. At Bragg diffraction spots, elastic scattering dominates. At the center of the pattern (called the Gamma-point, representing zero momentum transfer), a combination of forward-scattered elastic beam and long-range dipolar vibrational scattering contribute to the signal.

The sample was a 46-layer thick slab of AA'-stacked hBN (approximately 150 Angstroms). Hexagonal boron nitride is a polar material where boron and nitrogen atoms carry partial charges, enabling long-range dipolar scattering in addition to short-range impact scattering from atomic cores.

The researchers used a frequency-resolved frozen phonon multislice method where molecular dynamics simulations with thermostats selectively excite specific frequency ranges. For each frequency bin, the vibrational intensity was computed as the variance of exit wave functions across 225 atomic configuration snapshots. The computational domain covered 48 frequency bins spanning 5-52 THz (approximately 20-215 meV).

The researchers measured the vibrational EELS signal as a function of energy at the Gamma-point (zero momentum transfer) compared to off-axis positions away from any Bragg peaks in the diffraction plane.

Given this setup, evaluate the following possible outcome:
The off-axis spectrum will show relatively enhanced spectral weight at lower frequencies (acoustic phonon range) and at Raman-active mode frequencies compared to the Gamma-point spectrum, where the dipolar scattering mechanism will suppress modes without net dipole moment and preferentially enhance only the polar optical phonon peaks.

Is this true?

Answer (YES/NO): NO